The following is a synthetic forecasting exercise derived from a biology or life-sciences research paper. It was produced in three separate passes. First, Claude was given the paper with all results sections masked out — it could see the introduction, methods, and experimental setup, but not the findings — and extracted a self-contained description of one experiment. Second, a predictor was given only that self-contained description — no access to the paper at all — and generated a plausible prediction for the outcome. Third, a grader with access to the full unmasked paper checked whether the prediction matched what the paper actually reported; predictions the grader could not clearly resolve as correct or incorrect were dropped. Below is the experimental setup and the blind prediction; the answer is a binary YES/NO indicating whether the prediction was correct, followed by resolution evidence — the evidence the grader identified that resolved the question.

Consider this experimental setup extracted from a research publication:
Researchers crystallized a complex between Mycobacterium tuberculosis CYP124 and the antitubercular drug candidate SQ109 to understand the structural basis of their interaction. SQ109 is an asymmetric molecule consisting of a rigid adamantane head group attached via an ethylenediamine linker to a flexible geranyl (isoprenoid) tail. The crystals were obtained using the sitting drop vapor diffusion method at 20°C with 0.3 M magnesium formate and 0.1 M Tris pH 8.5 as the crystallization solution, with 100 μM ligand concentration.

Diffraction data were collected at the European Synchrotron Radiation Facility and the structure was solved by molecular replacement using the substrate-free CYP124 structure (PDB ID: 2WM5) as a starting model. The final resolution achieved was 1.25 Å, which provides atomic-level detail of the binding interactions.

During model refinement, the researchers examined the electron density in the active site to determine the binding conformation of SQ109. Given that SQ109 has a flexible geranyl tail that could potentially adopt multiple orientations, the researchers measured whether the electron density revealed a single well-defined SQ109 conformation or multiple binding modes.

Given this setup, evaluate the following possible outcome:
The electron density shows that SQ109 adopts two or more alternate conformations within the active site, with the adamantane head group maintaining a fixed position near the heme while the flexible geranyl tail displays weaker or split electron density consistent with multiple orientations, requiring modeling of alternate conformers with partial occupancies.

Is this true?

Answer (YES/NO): NO